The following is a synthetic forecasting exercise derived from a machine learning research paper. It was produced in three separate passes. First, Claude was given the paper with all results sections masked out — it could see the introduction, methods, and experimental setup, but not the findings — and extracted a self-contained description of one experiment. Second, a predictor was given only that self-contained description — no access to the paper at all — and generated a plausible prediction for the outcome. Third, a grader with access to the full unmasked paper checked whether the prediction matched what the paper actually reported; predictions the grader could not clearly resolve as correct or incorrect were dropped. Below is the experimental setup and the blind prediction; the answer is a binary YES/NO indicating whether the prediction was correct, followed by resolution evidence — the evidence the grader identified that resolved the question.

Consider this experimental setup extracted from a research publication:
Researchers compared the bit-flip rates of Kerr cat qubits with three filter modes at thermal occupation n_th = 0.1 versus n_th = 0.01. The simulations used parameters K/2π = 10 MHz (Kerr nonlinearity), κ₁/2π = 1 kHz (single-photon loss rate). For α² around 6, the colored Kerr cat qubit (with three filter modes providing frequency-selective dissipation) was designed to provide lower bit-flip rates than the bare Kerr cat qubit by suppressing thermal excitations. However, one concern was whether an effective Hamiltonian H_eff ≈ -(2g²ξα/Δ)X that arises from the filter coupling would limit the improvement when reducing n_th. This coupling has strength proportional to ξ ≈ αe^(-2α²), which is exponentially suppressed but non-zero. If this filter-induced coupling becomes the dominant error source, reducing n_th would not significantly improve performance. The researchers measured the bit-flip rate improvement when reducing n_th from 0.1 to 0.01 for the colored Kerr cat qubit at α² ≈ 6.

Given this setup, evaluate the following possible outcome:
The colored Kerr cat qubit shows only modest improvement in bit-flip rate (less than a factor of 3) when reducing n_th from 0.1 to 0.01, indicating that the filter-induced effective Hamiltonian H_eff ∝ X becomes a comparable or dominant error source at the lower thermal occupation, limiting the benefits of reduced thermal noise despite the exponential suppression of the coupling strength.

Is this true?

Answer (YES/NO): NO